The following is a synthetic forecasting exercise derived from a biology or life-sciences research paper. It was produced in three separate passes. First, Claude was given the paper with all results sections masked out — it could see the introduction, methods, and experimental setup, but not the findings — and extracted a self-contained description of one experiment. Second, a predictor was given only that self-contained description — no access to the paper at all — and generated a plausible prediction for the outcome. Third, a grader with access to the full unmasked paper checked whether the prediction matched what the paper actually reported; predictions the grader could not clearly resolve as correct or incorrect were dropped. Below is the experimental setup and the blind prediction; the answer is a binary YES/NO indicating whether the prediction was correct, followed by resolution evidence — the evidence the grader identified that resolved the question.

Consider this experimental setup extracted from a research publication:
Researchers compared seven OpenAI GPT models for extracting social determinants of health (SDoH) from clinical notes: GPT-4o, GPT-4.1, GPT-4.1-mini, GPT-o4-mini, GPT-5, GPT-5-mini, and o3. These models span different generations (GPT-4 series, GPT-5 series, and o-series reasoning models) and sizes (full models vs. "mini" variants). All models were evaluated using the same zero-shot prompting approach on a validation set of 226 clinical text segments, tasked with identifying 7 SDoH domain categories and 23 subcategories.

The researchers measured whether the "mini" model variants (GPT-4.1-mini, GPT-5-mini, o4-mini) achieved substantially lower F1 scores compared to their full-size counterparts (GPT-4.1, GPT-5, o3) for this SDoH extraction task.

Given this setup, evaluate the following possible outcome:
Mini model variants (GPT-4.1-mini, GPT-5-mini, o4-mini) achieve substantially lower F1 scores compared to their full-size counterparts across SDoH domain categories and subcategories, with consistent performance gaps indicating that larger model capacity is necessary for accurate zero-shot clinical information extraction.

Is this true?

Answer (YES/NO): NO